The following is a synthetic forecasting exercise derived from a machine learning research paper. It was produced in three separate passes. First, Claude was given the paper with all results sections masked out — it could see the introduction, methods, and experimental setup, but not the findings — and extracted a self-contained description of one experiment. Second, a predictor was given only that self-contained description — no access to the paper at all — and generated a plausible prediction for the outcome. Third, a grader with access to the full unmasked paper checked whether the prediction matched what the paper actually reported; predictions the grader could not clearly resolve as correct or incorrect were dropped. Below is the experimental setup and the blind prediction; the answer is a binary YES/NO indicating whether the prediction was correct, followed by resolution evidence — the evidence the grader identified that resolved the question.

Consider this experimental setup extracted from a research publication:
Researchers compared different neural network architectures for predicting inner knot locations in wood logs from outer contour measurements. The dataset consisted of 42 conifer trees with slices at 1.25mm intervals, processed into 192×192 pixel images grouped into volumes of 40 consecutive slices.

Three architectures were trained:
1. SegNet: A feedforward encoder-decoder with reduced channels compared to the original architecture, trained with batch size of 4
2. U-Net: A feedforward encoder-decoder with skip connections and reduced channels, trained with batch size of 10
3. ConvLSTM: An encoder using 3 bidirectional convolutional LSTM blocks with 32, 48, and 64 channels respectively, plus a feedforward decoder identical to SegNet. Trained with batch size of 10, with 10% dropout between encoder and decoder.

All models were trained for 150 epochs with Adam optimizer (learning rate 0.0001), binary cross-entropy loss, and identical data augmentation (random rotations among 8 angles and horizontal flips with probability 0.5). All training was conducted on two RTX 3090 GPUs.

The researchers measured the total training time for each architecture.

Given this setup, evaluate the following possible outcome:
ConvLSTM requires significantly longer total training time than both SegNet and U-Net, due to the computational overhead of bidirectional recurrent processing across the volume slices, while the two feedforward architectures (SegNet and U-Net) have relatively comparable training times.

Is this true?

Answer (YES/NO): NO